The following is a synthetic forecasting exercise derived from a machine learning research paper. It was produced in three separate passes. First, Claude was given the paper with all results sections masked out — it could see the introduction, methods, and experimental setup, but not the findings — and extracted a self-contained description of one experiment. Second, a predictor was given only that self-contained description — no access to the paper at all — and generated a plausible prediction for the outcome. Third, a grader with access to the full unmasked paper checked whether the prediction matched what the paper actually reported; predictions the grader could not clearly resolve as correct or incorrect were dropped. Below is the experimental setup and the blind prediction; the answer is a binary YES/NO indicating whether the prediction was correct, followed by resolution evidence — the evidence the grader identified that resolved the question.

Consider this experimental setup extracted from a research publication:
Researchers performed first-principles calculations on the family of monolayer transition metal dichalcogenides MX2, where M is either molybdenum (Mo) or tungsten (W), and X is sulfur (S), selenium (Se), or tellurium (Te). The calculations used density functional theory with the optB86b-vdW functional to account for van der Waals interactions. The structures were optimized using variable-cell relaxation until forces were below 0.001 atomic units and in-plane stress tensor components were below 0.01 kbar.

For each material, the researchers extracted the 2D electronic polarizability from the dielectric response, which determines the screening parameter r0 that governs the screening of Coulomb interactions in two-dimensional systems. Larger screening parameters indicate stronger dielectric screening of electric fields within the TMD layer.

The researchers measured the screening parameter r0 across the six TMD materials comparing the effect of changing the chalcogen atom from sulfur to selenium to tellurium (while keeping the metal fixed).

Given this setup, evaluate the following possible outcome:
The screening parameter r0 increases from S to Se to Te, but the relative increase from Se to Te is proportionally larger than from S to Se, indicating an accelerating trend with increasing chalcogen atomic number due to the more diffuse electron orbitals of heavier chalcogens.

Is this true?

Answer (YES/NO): YES